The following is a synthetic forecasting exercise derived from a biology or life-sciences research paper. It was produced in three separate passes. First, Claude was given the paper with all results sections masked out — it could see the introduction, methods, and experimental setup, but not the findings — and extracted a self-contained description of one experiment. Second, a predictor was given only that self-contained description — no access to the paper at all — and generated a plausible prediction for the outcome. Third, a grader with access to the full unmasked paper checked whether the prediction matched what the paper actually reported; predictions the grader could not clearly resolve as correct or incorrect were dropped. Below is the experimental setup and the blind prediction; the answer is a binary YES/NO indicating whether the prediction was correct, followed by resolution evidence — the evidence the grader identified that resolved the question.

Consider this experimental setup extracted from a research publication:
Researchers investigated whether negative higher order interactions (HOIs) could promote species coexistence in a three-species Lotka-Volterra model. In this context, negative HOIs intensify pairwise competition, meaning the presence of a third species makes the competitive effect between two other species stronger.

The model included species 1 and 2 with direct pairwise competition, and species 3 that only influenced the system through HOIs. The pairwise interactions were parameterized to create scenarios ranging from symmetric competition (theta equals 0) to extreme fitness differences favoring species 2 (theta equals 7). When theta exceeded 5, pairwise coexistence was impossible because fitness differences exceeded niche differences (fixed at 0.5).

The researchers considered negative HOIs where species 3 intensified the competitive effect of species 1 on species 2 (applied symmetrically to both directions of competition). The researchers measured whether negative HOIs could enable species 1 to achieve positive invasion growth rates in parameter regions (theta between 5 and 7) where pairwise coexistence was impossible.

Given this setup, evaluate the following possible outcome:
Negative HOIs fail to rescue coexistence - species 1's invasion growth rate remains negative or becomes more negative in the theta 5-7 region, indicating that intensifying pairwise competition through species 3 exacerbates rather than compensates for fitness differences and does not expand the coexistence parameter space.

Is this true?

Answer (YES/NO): NO